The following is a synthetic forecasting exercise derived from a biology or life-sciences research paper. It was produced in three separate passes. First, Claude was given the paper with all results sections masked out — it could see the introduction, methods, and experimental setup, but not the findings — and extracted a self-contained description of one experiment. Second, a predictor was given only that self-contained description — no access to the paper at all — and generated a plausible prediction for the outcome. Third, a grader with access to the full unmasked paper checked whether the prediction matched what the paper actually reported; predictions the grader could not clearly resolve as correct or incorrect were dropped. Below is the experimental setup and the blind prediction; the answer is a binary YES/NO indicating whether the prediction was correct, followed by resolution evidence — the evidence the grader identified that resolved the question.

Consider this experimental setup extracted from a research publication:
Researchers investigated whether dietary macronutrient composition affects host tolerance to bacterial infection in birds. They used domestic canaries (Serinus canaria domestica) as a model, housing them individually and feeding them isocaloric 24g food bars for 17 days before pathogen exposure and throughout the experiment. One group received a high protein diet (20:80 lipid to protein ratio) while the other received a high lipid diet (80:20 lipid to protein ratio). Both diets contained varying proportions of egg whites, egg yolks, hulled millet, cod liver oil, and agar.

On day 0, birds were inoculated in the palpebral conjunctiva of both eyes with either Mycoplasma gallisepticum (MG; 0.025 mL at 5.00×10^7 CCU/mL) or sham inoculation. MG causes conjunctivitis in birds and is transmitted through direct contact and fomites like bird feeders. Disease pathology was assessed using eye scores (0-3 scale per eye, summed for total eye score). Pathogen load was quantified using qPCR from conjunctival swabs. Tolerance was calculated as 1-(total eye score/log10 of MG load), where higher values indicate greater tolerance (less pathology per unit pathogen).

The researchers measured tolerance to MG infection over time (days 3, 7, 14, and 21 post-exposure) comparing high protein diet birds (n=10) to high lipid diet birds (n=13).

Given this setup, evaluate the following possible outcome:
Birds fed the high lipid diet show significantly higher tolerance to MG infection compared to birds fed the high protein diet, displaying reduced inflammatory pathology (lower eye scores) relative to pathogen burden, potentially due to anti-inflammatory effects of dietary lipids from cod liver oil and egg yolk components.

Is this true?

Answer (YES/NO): NO